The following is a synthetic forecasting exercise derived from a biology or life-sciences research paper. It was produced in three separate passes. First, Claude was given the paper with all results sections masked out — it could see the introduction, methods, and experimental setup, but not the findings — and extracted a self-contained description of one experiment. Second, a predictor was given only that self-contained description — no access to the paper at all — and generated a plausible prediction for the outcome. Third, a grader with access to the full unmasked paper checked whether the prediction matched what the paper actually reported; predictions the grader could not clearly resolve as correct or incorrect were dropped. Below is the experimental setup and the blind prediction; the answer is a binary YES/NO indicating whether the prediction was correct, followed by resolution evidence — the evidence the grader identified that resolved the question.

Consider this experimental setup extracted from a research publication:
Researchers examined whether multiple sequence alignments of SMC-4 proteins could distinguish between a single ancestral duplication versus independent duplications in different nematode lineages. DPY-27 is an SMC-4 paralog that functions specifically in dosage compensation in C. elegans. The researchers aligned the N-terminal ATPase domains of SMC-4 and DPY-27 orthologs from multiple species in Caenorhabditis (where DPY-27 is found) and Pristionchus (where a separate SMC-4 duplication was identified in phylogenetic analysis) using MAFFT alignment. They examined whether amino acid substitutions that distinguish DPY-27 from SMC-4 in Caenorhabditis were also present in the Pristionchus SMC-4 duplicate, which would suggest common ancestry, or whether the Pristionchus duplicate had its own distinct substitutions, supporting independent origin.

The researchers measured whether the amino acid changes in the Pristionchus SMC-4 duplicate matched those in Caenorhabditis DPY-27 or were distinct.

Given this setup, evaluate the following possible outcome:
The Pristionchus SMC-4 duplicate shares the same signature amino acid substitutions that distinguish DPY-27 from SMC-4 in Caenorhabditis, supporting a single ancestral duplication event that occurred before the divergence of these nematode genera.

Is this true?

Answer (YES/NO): NO